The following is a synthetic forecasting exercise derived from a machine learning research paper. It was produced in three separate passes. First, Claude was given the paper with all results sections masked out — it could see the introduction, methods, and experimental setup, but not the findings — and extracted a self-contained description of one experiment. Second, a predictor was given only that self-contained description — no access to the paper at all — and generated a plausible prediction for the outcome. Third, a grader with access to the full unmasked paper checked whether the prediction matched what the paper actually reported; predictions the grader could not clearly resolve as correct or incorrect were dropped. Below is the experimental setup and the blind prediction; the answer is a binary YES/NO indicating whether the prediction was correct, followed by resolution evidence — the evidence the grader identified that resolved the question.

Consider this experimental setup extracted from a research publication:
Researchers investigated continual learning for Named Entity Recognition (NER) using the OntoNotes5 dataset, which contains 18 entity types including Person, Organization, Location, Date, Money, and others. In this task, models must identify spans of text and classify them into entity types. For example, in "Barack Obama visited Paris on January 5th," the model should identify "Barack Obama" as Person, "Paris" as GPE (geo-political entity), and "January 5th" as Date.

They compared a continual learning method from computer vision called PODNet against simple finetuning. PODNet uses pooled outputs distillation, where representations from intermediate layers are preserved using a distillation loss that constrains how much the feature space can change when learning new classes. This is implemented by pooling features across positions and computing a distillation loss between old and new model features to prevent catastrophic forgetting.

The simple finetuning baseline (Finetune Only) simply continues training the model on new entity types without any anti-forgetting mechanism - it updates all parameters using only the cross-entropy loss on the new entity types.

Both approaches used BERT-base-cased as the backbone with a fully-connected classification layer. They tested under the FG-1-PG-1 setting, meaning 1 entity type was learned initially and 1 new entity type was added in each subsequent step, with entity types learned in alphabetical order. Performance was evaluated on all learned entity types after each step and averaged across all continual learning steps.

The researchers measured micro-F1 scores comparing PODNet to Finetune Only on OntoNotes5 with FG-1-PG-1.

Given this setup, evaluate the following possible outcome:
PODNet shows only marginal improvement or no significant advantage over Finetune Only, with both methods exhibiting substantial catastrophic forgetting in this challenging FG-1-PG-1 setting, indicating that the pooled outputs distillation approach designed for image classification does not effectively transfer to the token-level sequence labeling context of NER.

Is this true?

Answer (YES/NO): NO